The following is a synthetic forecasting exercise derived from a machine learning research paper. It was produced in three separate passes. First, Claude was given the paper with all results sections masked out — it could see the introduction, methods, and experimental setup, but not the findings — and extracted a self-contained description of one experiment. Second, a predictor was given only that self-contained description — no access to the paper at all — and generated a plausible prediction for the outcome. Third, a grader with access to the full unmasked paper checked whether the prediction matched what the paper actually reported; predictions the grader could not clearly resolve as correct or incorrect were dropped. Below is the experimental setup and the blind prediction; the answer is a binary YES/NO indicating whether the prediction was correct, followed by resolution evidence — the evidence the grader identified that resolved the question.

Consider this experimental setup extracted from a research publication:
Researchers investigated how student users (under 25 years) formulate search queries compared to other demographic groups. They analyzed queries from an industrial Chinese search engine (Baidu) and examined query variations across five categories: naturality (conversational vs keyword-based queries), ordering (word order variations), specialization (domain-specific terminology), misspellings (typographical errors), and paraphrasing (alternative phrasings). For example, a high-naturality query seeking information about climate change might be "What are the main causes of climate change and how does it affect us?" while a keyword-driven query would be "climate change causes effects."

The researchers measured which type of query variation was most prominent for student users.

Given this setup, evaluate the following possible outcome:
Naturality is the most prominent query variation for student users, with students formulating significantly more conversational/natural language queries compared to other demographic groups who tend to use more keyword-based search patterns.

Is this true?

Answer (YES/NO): NO